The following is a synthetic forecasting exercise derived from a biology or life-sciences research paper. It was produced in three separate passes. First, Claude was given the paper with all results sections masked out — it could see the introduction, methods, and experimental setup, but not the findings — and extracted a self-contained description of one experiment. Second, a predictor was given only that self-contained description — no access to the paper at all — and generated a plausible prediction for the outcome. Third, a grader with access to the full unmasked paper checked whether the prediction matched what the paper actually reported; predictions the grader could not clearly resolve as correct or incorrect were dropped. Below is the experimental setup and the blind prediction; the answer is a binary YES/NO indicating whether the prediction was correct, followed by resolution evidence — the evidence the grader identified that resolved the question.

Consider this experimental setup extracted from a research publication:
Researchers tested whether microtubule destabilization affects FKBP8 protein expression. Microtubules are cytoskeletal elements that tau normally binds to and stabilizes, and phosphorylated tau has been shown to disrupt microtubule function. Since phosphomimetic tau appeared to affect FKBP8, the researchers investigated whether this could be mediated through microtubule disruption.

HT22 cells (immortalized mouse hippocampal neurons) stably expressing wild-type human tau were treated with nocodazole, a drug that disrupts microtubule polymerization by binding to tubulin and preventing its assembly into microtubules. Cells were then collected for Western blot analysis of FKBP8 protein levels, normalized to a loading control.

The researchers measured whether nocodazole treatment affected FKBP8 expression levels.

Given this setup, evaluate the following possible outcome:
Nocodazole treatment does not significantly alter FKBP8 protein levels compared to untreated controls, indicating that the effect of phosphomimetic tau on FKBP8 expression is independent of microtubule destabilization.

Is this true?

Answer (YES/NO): YES